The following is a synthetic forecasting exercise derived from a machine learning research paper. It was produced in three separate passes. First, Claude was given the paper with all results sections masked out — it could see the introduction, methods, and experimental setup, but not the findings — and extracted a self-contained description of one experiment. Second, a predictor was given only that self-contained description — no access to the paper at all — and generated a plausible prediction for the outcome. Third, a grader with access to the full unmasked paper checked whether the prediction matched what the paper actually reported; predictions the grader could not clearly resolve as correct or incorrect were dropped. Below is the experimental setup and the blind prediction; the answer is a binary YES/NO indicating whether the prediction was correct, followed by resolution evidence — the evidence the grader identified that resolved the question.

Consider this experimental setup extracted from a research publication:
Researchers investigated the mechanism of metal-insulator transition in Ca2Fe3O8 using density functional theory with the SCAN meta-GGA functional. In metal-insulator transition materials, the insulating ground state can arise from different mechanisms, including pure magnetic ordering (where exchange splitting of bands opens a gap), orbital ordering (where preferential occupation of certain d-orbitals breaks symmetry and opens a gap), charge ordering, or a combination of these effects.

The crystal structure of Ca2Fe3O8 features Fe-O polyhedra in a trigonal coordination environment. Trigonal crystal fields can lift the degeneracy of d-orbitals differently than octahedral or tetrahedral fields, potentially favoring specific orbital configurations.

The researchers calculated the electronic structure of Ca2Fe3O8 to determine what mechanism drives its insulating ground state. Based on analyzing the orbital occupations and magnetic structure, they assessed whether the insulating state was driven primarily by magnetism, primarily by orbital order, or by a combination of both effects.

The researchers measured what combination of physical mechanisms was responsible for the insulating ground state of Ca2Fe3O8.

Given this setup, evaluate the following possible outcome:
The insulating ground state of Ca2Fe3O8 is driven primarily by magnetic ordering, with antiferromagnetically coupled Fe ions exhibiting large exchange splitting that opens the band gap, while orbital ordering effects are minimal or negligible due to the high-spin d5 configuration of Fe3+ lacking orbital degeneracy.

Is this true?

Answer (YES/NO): NO